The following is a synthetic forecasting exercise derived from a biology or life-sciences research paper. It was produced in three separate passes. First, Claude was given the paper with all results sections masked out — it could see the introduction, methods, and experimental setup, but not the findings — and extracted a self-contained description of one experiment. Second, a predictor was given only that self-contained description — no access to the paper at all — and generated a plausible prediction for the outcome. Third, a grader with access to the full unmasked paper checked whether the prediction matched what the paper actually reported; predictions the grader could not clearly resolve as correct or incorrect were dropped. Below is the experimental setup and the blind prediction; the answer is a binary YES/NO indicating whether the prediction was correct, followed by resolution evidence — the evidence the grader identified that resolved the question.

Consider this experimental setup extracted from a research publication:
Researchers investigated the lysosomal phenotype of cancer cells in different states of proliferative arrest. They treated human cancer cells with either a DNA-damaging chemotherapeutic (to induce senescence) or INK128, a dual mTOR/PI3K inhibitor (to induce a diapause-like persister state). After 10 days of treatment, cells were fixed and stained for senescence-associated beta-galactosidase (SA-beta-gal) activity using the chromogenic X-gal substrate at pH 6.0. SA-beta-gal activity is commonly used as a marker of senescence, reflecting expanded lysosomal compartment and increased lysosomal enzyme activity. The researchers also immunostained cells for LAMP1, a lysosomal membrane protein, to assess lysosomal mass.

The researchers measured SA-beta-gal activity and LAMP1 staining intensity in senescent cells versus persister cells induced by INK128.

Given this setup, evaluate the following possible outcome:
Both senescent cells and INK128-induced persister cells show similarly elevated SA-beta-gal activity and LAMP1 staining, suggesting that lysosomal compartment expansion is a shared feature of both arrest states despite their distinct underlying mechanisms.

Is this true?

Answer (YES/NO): NO